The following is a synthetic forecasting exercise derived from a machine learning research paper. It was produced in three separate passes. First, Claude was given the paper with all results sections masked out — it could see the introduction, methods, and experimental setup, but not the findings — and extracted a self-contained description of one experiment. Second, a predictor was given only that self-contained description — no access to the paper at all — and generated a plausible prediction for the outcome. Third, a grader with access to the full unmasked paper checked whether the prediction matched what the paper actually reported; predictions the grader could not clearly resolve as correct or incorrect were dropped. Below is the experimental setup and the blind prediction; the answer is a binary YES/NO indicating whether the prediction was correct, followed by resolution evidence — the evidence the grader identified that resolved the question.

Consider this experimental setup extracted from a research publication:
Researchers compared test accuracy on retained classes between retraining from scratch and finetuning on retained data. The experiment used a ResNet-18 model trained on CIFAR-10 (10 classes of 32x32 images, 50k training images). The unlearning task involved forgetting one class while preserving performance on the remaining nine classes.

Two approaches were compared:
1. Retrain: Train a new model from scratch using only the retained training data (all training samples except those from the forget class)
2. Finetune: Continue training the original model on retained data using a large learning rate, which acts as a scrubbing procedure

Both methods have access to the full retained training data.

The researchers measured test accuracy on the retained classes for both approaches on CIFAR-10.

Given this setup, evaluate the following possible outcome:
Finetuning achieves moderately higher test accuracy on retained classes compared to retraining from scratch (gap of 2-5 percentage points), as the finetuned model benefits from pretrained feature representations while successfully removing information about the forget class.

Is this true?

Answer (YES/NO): NO